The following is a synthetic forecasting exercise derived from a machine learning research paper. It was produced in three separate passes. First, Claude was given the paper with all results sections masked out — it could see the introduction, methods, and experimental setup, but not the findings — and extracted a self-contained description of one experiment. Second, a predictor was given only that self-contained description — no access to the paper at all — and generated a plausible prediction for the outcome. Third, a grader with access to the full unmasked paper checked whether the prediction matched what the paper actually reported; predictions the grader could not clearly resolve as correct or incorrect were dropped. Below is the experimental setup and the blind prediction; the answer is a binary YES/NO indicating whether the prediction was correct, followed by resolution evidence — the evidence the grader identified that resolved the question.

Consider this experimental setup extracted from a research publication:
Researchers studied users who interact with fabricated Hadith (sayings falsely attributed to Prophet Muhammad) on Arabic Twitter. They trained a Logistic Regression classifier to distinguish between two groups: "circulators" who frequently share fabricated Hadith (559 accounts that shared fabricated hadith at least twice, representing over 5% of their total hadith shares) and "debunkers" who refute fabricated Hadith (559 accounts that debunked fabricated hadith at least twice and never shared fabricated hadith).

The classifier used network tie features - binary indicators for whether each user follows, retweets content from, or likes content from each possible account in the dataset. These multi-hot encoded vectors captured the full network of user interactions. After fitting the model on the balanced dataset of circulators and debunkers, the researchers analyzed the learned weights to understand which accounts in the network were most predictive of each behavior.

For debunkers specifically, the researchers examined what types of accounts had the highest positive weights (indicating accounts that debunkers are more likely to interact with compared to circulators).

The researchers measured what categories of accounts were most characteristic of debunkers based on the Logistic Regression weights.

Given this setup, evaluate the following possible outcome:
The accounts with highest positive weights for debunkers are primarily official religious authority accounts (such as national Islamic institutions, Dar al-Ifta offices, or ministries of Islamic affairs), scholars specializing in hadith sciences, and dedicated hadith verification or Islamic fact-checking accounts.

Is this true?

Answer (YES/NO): NO